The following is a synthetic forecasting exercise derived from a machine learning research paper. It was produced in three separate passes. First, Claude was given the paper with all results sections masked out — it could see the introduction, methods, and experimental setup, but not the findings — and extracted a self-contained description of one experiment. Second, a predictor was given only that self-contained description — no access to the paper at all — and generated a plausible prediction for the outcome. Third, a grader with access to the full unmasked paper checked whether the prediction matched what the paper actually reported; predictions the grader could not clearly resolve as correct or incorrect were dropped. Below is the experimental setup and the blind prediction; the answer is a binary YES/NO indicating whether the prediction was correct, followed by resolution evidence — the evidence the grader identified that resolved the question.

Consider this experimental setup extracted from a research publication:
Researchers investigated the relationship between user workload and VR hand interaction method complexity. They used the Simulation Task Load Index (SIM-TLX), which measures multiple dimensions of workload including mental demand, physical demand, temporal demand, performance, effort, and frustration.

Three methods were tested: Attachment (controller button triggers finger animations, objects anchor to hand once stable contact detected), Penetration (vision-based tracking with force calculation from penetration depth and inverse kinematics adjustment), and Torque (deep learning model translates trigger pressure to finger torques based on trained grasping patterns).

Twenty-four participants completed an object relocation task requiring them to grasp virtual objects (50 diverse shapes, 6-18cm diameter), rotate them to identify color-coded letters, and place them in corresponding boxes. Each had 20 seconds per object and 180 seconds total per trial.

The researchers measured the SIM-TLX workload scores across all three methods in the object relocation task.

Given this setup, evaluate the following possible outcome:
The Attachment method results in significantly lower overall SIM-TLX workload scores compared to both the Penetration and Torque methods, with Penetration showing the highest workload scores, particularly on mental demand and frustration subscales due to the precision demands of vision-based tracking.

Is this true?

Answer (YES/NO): YES